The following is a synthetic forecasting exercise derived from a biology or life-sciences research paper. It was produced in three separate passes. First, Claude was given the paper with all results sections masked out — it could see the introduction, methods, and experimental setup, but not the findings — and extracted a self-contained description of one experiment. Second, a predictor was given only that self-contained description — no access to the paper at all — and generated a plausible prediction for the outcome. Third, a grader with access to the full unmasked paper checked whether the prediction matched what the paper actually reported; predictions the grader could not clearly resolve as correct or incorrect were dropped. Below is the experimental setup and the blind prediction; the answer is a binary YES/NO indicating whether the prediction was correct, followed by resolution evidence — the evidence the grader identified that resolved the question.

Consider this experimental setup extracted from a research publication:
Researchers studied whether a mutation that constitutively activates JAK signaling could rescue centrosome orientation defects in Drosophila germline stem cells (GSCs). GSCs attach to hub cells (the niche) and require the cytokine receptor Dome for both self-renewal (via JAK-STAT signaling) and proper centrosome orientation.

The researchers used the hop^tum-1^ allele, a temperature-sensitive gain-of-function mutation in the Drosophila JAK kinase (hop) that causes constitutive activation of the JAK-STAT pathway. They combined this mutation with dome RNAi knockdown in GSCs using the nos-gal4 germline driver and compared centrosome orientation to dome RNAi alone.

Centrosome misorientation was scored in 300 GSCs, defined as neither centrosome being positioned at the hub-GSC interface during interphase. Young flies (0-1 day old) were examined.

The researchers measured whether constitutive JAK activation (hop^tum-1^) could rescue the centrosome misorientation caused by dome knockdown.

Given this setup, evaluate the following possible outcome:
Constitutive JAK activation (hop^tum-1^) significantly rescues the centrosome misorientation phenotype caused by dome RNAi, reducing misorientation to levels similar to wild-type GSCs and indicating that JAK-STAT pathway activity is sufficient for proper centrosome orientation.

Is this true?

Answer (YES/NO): NO